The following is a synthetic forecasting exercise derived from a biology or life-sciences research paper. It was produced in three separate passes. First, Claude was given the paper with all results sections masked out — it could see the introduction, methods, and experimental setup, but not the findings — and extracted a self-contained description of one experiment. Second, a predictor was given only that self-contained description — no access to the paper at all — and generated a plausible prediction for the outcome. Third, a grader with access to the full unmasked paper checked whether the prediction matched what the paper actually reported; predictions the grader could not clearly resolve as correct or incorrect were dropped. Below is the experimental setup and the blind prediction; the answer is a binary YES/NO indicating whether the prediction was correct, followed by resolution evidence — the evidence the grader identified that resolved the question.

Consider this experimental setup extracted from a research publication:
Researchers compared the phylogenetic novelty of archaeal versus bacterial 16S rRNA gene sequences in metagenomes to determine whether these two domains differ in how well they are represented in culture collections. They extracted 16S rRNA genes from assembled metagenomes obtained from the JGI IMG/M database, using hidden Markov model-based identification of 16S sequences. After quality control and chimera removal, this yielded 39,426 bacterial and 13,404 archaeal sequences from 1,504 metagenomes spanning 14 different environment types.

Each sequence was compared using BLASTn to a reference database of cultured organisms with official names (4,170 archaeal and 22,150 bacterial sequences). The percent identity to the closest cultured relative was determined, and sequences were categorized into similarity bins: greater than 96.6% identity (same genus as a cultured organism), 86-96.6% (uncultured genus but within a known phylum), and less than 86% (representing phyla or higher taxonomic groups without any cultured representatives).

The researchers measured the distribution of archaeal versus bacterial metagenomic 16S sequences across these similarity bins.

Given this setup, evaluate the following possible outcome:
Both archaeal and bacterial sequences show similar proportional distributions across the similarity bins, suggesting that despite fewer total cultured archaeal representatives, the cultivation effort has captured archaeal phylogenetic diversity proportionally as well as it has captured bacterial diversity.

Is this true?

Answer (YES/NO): NO